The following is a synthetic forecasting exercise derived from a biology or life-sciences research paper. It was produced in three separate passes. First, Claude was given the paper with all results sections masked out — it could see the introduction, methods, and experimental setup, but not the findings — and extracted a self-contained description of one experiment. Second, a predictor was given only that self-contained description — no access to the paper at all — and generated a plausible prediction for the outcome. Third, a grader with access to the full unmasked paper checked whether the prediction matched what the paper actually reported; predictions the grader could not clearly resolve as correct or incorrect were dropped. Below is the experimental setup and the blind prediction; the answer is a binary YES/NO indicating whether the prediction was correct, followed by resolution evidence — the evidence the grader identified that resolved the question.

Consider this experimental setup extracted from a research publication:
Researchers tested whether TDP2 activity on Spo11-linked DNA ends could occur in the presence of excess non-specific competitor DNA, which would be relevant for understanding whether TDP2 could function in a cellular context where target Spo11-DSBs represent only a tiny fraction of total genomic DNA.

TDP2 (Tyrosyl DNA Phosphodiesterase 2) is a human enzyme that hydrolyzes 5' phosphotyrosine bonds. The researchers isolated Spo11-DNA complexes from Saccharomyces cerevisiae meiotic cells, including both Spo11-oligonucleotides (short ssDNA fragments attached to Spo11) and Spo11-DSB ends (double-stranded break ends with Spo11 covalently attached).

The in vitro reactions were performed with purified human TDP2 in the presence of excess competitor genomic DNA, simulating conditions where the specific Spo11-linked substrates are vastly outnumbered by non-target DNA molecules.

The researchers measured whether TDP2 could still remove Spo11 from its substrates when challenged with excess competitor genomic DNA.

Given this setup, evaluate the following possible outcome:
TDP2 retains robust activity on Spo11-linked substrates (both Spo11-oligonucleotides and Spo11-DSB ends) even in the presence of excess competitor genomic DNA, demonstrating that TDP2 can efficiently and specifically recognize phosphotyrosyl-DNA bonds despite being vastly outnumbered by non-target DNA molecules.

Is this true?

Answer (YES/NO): YES